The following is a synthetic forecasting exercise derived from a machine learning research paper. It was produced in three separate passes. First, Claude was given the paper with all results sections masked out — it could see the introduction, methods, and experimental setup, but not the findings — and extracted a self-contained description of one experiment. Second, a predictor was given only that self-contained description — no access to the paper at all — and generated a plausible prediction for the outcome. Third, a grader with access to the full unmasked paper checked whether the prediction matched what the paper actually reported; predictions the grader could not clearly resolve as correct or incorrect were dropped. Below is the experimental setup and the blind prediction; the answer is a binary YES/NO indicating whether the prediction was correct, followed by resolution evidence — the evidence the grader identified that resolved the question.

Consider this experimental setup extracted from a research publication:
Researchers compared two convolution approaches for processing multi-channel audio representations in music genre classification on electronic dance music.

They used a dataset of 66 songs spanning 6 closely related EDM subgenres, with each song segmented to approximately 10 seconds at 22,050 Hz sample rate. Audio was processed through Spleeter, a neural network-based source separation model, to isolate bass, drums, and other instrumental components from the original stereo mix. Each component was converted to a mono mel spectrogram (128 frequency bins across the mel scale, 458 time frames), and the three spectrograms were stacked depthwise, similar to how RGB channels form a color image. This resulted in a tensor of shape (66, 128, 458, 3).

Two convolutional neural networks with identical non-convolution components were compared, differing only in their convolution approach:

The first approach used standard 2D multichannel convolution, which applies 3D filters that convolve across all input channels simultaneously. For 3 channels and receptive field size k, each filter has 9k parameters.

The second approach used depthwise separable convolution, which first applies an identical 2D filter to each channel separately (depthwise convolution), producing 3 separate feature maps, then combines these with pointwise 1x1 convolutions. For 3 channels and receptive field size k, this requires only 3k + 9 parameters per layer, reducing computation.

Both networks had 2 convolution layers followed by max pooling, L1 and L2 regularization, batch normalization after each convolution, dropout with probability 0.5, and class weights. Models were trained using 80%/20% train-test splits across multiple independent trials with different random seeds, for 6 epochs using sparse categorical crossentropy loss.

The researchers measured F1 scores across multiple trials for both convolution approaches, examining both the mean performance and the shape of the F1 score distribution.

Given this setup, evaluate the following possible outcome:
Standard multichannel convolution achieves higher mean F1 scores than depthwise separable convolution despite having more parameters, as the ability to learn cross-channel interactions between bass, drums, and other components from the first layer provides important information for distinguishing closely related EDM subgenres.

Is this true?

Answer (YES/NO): NO